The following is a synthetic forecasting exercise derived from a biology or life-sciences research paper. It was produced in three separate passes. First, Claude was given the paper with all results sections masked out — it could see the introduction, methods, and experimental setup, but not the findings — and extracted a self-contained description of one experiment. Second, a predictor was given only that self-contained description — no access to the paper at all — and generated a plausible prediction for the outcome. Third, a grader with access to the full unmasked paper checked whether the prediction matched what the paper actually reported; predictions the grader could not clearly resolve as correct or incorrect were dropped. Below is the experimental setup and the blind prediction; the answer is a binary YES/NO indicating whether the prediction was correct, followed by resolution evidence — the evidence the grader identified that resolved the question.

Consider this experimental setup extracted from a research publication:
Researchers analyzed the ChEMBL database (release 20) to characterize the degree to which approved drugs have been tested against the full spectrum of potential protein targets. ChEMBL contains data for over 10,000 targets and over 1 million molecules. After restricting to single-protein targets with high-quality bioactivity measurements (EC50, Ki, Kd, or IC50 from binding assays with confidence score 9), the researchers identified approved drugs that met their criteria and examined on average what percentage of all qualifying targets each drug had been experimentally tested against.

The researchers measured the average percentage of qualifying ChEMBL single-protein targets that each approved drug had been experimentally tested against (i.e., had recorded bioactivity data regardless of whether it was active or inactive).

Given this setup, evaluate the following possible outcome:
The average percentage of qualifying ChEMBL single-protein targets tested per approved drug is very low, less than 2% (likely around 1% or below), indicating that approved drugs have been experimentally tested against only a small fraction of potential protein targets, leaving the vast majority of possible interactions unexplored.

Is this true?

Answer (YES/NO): NO